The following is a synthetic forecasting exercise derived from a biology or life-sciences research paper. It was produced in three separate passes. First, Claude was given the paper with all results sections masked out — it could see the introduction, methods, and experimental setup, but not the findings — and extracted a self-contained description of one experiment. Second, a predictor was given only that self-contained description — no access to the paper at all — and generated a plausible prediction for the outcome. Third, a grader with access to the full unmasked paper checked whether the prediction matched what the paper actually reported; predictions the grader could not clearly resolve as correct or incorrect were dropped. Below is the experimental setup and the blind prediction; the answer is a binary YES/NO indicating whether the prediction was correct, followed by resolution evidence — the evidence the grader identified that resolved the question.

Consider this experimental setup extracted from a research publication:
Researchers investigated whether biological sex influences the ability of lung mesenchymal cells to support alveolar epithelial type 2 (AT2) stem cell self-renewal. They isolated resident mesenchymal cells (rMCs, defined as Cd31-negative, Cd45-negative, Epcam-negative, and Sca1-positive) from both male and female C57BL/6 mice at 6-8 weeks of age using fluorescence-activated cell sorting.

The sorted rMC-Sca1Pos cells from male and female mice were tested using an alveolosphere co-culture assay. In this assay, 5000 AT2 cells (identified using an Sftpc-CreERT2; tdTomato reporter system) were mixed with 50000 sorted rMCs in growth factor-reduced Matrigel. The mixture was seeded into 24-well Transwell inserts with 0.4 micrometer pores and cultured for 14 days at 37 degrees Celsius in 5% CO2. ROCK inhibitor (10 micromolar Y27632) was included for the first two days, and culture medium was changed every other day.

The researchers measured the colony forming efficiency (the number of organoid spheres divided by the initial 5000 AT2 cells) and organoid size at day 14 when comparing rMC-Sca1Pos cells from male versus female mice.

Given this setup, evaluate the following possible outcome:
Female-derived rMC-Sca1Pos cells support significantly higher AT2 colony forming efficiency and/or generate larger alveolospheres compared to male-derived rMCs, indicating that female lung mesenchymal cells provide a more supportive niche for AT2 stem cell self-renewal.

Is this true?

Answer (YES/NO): YES